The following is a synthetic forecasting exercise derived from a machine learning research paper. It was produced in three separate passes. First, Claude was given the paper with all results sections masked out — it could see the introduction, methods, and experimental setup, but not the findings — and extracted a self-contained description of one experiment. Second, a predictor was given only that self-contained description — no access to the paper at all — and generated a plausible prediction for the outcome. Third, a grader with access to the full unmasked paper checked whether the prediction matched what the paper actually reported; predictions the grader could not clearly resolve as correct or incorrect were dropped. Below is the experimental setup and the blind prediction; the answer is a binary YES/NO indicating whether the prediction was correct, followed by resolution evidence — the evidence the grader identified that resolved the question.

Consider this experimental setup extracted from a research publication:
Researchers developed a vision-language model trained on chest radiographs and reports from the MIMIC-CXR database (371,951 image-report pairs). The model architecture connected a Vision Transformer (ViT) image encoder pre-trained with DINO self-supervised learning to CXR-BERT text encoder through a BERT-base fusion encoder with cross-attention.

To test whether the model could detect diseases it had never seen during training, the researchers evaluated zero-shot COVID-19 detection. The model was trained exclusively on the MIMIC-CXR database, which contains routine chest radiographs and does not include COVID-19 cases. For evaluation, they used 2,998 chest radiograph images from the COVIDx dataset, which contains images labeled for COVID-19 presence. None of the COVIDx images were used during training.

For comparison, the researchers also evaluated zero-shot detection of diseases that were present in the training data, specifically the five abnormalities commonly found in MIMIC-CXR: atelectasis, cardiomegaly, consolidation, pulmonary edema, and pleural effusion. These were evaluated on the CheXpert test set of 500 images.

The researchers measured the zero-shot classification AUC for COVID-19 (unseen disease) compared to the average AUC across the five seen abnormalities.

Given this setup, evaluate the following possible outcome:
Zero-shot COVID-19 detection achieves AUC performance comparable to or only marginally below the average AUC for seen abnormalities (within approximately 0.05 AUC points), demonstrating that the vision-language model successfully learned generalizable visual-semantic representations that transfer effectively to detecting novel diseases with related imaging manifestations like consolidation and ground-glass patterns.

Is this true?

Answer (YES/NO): NO